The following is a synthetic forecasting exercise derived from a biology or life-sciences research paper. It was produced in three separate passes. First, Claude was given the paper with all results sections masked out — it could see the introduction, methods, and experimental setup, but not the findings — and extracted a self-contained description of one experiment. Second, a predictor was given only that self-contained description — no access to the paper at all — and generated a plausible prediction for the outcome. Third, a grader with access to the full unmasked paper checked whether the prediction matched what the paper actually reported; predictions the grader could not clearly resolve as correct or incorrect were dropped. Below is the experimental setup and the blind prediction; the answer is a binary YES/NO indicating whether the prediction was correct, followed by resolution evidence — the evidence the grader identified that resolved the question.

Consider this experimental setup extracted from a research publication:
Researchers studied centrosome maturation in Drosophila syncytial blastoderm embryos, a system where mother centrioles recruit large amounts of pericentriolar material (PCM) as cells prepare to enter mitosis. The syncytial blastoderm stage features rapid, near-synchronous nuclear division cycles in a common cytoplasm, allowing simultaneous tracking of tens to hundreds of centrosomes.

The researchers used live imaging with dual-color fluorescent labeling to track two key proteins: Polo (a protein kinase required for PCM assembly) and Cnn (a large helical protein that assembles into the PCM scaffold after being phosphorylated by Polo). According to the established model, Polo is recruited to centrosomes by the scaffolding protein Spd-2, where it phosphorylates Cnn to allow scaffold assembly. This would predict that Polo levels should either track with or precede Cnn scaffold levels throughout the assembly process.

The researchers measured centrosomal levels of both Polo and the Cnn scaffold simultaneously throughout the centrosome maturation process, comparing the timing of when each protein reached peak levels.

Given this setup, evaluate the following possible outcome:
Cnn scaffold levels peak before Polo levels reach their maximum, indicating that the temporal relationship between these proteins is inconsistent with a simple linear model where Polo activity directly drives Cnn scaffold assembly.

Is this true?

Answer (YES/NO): NO